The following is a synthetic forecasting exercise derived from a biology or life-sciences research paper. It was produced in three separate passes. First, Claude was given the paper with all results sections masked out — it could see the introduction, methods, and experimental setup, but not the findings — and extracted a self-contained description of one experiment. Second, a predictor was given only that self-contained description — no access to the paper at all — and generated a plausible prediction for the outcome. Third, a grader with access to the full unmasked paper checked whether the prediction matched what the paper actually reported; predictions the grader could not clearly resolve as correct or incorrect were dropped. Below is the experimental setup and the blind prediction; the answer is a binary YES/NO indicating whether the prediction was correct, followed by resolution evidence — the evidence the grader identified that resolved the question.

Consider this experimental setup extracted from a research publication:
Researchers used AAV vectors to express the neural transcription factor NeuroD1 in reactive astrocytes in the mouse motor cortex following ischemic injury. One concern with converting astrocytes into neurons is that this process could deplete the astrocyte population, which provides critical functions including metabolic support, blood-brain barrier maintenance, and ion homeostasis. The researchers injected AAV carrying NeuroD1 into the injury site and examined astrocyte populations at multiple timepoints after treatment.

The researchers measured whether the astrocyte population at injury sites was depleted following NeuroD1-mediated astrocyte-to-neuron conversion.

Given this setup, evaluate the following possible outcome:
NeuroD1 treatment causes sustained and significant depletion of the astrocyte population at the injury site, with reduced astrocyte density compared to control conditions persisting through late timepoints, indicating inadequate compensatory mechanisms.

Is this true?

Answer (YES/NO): NO